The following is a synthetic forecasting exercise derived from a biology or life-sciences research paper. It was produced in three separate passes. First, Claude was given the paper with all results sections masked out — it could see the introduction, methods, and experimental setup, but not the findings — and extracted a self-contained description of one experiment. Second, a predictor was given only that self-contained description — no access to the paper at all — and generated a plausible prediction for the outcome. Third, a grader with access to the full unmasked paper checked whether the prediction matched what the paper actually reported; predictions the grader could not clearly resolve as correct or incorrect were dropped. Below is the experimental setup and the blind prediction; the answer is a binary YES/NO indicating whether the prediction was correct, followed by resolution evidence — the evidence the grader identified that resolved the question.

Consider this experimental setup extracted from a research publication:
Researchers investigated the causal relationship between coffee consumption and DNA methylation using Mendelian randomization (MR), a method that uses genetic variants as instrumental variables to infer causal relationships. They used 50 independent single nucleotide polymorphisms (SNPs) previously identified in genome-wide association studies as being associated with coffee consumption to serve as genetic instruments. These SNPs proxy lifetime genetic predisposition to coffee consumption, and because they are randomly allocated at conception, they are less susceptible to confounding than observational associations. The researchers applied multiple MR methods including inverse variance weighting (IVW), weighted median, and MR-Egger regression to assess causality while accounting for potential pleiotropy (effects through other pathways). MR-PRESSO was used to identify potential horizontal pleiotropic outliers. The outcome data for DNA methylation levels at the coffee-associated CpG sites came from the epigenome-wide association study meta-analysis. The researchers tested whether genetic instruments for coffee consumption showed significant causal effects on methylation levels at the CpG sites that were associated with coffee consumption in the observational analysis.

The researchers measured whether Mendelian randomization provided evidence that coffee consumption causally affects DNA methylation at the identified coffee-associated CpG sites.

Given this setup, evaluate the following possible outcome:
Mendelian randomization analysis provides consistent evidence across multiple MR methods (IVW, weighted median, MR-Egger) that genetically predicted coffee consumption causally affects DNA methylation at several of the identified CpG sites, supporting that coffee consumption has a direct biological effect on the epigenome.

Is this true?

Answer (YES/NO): NO